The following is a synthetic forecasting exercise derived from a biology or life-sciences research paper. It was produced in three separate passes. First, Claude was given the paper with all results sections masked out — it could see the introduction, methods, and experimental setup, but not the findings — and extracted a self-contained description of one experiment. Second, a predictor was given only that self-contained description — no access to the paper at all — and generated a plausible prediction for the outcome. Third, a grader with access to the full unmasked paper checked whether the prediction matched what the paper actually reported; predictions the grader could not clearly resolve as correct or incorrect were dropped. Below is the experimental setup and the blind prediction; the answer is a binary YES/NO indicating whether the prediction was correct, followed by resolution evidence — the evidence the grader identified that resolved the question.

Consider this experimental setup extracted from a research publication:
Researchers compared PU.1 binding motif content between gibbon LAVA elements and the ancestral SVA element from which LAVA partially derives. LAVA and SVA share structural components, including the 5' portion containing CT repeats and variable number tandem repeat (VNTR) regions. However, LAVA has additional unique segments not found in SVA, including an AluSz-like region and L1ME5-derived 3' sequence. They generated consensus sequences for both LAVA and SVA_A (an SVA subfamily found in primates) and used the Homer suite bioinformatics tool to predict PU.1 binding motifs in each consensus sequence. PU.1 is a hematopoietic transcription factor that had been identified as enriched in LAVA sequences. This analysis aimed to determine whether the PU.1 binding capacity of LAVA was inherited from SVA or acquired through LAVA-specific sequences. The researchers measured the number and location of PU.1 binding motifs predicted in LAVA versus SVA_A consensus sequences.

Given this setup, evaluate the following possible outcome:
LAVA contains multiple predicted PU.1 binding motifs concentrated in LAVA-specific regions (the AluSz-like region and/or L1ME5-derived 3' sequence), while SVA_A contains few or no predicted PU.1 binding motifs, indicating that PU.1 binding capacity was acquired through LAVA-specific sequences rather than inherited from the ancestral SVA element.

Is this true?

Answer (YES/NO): NO